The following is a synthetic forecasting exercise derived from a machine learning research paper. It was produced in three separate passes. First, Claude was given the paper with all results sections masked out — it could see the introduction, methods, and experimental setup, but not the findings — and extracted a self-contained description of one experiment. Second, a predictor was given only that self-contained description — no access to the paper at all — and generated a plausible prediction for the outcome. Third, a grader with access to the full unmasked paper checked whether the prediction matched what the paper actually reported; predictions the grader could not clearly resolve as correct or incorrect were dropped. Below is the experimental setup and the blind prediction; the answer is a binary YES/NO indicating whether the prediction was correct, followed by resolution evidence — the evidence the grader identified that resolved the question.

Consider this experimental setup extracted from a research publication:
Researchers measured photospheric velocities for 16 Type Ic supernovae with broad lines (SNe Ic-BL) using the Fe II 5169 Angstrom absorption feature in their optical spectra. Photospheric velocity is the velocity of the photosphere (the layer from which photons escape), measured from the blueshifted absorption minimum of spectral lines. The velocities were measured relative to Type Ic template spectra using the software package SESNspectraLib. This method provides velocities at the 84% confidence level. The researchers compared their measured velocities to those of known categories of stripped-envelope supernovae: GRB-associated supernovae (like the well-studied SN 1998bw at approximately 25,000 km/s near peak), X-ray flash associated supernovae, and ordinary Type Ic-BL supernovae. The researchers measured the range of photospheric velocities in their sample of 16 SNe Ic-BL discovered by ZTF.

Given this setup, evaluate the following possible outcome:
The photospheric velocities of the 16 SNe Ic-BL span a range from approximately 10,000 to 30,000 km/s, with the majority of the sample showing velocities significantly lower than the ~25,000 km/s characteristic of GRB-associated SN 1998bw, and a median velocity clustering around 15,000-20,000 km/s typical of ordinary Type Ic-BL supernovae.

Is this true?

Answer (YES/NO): NO